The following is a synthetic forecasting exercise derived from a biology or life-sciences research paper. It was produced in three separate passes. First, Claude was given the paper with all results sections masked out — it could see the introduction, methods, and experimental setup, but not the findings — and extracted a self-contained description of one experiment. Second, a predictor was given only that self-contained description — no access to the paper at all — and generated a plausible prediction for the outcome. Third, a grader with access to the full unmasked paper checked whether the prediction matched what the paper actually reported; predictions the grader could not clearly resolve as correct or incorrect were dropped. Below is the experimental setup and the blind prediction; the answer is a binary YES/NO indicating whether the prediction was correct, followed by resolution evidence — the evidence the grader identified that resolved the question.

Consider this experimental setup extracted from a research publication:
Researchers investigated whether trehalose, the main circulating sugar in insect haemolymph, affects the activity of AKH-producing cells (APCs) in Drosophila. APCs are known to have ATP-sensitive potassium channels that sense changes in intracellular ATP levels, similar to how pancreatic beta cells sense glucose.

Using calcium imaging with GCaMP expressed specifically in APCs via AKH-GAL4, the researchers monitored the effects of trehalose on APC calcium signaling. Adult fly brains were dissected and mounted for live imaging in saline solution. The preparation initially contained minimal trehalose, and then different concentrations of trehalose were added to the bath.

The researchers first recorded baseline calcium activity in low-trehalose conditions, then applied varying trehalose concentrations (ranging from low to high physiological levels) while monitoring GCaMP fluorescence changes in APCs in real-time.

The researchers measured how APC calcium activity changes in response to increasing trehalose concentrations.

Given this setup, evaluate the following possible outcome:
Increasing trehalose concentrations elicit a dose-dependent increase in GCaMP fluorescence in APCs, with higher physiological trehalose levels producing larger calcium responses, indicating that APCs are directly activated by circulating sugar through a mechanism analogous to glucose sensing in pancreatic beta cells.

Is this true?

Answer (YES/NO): NO